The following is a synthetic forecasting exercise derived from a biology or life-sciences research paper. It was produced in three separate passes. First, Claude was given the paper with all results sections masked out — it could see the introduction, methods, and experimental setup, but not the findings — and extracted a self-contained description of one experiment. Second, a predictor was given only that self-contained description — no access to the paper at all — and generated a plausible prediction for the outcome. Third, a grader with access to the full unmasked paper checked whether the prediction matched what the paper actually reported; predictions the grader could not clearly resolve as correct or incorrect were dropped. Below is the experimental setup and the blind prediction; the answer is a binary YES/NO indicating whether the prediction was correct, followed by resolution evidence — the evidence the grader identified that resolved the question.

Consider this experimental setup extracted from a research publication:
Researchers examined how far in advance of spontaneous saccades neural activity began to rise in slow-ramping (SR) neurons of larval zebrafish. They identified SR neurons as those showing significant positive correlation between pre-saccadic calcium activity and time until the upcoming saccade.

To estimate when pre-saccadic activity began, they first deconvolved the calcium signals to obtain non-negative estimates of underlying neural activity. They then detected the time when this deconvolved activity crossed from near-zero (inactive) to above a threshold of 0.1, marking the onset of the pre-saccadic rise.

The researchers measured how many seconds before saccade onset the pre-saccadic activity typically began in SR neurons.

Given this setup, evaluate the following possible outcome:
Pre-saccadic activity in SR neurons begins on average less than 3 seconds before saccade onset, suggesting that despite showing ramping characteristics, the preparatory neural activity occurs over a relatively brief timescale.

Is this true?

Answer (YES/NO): NO